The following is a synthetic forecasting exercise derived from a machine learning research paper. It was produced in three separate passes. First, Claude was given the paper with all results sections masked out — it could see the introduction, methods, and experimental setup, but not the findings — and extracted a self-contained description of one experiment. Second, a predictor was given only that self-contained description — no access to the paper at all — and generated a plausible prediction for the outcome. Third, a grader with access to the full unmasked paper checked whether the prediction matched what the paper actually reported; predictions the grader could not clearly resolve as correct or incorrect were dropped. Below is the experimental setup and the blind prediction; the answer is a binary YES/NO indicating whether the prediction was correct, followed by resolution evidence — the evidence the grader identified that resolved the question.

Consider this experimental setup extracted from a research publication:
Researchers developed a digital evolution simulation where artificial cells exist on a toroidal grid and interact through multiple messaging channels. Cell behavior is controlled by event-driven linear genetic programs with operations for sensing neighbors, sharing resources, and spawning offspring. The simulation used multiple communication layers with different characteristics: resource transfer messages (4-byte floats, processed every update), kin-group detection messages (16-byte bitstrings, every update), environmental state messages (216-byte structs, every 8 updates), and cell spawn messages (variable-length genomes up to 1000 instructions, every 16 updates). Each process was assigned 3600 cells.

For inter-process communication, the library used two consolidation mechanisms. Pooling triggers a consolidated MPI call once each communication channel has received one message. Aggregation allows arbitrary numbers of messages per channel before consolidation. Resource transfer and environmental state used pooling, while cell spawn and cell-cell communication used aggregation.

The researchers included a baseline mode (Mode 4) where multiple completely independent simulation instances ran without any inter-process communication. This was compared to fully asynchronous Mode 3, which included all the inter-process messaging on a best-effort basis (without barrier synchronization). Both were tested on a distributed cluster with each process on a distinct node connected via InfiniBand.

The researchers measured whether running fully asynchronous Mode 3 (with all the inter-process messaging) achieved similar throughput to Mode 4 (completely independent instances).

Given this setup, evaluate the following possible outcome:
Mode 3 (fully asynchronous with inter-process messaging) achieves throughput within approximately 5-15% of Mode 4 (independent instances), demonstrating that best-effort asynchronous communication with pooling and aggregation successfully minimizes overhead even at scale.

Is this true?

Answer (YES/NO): YES